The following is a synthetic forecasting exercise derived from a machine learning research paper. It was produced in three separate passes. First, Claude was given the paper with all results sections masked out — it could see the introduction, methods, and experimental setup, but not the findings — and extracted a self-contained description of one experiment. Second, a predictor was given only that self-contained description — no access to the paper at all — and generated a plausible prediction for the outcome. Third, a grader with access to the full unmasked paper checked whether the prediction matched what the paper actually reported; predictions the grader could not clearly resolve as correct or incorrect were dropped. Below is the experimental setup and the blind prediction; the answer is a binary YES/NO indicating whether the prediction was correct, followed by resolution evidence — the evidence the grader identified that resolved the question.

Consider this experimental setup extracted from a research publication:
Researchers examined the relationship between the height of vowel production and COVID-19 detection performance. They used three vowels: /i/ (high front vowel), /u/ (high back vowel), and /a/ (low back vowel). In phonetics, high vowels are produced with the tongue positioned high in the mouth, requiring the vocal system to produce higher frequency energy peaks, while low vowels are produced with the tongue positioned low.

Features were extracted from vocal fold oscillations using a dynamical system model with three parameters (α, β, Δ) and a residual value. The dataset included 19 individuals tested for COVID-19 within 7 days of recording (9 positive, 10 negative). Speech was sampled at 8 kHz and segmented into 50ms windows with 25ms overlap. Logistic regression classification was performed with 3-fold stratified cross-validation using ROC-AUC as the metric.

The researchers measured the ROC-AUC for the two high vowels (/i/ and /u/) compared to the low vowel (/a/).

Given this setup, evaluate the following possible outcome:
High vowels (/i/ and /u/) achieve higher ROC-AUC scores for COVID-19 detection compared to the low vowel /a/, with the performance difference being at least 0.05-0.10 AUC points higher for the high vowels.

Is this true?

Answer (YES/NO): YES